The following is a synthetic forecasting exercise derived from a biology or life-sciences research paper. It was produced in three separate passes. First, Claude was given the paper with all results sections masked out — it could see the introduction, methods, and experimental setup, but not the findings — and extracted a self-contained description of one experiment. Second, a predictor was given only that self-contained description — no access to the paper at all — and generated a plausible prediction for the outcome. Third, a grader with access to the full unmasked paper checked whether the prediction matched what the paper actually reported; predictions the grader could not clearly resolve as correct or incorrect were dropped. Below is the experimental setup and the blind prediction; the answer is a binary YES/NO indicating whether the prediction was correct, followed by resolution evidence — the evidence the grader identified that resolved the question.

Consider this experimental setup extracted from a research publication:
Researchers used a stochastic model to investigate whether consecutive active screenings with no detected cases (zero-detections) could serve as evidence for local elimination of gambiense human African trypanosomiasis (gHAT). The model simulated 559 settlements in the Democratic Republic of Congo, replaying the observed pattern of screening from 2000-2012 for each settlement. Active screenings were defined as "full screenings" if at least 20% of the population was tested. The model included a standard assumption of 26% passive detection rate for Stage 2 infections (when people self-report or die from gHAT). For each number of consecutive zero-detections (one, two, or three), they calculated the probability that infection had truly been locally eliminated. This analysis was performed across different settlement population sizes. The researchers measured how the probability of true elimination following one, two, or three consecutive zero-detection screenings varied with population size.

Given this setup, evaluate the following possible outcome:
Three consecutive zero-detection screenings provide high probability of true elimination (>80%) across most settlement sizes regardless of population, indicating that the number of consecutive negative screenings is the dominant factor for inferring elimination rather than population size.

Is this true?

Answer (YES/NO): NO